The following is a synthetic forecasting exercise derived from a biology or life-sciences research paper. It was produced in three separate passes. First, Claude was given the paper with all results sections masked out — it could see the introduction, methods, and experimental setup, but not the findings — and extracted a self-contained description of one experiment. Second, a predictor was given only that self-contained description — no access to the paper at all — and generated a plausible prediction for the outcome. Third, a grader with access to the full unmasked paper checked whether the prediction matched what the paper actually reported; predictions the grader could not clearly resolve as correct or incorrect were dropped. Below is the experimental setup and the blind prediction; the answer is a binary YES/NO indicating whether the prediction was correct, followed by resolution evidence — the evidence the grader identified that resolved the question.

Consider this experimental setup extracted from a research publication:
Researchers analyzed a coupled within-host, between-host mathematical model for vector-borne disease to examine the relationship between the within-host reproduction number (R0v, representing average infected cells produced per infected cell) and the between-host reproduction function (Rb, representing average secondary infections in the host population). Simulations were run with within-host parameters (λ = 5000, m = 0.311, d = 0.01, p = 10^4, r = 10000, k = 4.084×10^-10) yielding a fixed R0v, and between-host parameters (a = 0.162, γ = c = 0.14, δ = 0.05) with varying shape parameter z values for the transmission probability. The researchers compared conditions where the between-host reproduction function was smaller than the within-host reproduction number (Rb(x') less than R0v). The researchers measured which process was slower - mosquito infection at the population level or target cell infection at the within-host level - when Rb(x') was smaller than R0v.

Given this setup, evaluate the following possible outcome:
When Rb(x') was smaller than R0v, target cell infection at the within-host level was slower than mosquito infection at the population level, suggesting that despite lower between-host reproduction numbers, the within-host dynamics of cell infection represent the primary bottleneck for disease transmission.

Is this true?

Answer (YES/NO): NO